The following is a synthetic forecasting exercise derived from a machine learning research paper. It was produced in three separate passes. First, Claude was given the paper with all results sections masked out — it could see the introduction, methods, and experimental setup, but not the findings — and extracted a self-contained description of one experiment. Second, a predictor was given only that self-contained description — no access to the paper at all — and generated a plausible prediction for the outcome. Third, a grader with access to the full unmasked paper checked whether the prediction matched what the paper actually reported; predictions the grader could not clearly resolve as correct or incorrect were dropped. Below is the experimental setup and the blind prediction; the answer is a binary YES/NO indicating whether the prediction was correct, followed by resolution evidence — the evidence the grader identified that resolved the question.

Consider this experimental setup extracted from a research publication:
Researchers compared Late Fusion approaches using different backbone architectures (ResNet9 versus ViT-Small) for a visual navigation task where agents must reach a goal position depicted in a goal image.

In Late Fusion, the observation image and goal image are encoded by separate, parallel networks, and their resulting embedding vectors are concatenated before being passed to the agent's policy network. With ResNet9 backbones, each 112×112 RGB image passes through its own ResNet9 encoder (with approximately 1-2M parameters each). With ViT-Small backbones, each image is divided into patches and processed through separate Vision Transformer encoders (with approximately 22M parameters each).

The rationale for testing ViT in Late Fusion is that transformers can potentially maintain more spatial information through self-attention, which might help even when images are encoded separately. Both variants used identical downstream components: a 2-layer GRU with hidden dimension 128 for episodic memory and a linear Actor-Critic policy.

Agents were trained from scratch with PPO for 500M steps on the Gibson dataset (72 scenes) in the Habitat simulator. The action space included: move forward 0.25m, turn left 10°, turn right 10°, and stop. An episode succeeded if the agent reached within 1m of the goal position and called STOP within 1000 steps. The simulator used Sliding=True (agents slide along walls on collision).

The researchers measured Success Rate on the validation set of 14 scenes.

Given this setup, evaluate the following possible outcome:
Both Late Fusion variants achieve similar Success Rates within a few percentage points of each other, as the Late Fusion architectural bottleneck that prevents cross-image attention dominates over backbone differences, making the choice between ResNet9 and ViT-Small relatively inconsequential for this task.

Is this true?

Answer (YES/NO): YES